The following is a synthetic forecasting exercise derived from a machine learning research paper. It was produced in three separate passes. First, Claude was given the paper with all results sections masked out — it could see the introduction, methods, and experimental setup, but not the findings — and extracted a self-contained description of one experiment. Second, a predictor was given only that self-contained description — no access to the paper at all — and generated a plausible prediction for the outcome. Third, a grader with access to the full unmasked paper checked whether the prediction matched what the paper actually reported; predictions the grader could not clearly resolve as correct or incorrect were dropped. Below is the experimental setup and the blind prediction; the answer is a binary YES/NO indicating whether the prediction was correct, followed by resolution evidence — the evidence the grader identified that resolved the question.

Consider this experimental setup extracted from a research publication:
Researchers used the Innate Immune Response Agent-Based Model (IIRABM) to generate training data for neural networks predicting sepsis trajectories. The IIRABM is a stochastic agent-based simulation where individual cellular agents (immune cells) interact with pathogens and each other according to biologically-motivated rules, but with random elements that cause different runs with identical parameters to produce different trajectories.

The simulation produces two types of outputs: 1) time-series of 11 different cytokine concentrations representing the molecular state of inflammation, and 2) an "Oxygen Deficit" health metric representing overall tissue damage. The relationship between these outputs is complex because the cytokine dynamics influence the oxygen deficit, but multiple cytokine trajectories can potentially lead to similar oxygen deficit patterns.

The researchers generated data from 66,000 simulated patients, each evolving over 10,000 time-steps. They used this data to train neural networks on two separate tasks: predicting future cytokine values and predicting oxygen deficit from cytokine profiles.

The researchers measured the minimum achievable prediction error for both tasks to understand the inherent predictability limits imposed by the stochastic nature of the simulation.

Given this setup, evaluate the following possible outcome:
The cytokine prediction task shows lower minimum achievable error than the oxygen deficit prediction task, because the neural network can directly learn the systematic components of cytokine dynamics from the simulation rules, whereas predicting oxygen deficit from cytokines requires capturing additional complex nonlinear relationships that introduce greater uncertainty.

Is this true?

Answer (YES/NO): YES